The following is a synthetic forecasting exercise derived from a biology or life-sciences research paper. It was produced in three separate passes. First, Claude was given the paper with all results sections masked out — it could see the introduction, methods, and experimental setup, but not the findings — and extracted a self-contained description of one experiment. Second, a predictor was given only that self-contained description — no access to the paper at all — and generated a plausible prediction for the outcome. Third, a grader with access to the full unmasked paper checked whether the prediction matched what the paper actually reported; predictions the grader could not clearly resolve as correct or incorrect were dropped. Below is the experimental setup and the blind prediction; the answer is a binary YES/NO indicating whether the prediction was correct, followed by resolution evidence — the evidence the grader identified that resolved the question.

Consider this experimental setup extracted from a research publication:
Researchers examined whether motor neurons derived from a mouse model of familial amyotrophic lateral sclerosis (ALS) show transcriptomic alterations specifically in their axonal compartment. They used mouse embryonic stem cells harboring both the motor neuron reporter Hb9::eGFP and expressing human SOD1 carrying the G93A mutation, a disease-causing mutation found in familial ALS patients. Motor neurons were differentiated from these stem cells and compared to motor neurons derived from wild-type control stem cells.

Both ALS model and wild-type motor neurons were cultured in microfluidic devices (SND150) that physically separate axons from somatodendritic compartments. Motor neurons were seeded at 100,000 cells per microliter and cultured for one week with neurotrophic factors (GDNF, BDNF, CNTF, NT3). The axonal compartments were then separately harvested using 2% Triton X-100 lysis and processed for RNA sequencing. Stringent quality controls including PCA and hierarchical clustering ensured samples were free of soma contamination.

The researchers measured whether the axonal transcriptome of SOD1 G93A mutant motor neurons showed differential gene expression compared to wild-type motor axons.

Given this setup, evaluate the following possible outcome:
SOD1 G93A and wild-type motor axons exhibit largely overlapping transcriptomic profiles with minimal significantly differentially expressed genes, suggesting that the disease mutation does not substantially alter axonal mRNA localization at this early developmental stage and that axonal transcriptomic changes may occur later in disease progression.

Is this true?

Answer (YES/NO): NO